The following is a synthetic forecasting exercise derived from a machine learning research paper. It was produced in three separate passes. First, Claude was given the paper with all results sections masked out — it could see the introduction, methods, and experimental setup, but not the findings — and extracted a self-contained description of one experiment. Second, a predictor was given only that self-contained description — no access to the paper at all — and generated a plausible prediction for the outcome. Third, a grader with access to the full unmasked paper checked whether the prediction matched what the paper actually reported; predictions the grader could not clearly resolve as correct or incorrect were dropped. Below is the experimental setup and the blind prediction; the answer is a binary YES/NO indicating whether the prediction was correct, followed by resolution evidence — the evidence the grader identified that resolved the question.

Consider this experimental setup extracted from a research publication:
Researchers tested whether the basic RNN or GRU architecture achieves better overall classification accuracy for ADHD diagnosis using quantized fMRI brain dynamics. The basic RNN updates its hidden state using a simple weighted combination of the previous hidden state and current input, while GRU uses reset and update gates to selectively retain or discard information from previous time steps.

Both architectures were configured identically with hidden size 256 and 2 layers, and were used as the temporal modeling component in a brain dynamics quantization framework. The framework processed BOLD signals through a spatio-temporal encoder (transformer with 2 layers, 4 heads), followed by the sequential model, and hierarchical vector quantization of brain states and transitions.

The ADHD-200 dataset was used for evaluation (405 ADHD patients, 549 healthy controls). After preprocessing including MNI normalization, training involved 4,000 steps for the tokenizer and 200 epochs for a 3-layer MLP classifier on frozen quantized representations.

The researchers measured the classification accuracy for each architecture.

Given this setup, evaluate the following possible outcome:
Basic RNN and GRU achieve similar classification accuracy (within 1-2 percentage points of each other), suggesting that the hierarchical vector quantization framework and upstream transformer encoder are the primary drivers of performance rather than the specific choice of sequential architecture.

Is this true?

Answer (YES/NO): YES